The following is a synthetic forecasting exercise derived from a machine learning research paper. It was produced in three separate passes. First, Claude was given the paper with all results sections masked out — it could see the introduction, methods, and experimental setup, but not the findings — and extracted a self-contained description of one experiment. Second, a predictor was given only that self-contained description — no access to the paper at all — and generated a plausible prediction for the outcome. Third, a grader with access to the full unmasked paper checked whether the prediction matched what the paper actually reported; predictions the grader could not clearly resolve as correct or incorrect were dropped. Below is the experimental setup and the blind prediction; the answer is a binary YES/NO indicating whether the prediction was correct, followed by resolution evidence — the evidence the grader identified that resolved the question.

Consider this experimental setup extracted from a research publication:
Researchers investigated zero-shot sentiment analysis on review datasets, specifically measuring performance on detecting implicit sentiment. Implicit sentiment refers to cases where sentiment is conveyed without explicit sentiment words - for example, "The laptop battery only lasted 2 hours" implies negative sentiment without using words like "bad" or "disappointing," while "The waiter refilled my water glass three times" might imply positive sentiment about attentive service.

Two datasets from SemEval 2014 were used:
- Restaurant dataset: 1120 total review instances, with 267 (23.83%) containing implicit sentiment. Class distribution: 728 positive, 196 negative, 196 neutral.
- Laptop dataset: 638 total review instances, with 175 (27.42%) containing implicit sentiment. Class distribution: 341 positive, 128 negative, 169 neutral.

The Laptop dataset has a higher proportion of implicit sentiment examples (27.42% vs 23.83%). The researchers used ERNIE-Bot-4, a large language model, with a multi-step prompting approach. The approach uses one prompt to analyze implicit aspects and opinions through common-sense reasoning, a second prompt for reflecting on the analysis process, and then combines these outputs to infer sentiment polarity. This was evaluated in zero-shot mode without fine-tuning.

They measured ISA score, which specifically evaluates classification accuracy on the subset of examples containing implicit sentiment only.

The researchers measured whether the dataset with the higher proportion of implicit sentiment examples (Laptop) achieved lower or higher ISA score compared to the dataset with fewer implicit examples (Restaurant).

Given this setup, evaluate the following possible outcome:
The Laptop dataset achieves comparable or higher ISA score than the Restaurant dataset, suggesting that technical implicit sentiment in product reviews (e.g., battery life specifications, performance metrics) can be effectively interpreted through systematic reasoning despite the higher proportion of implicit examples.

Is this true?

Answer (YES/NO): YES